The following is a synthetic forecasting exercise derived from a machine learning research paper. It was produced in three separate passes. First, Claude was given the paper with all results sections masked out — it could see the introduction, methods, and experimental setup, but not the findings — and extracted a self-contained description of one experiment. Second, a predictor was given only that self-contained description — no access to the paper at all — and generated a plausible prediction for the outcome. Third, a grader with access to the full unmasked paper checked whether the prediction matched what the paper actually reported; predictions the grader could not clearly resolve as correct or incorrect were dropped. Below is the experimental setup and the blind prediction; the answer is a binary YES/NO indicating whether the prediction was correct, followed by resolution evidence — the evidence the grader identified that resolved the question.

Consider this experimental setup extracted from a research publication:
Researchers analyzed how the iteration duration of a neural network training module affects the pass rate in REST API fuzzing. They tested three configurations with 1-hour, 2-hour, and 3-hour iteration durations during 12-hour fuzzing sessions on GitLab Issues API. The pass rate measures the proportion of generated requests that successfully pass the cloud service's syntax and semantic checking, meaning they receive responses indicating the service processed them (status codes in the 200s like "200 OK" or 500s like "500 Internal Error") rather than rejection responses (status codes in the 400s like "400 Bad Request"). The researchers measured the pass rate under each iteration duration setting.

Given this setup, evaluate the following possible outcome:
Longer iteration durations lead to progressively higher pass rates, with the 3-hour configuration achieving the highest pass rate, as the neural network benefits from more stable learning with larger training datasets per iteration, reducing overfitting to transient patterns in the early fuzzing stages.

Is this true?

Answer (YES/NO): NO